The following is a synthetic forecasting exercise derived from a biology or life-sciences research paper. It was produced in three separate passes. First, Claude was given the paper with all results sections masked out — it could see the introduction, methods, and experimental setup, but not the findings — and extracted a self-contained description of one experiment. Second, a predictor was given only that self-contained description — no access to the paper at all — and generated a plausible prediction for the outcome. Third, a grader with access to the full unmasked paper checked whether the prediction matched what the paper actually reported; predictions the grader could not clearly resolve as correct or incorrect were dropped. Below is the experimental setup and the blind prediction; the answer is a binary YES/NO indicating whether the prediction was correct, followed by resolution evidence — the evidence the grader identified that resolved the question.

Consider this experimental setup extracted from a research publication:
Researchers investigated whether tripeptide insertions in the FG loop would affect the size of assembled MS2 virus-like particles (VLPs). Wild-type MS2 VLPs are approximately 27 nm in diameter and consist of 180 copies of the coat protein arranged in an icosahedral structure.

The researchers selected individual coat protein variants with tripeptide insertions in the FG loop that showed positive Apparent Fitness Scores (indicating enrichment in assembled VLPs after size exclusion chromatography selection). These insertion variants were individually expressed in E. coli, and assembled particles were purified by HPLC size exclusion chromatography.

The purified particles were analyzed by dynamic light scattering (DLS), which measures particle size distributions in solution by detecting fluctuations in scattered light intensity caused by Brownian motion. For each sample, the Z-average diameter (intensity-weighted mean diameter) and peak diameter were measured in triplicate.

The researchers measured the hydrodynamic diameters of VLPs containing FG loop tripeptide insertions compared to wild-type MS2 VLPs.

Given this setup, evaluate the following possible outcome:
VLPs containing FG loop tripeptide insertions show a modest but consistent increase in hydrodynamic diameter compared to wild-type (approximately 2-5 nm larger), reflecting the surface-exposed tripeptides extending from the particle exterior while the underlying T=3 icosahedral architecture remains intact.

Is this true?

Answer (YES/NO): NO